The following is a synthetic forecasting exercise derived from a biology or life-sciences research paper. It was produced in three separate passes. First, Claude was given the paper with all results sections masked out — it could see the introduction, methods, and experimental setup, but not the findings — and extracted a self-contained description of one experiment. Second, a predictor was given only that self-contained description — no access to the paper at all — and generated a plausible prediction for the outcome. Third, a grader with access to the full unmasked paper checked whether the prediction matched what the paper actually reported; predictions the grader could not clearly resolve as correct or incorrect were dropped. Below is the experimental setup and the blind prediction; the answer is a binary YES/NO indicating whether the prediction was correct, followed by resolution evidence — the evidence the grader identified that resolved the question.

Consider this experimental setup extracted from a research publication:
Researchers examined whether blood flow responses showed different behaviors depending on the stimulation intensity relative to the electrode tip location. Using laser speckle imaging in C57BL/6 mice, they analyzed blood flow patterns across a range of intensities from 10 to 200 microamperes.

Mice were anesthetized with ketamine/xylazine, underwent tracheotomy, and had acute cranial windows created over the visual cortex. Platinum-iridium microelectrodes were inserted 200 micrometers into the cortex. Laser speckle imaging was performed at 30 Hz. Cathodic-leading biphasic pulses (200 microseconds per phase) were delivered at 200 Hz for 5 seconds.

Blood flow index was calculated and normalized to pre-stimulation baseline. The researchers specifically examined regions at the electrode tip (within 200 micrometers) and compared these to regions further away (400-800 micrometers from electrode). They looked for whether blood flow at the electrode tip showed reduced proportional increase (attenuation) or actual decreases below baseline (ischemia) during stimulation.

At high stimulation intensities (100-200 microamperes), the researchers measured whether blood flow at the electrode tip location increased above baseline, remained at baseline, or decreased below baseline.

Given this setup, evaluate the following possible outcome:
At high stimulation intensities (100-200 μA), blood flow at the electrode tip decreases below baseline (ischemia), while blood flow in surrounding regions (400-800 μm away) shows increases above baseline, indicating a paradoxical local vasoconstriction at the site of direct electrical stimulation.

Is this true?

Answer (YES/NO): NO